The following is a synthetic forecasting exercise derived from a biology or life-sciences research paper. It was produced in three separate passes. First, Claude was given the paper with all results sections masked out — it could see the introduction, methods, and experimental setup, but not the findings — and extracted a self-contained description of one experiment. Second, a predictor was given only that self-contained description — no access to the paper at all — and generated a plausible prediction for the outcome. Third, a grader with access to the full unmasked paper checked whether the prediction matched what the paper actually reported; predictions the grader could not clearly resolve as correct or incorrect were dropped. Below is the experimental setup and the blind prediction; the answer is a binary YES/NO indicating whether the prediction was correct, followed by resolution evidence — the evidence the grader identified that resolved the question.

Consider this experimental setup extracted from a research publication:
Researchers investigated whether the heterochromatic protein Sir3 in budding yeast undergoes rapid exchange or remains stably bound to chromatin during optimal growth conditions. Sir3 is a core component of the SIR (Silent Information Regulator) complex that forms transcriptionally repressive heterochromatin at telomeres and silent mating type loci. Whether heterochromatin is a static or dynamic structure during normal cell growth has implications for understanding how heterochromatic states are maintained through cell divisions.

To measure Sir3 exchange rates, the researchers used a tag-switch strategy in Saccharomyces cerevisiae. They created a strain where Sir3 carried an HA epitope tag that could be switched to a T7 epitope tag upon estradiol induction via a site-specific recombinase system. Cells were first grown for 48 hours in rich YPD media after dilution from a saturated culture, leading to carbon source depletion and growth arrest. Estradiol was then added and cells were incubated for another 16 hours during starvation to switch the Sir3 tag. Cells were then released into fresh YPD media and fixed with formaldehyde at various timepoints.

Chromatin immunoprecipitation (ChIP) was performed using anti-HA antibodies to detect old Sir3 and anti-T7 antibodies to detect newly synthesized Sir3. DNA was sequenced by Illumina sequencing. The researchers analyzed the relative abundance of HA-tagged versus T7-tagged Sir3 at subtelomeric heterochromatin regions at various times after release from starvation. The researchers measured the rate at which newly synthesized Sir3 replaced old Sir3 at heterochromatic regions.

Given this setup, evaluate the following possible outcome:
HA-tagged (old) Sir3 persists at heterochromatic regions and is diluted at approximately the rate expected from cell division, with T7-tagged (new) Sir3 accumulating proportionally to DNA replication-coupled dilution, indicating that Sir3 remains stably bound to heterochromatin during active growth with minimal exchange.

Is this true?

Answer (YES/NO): NO